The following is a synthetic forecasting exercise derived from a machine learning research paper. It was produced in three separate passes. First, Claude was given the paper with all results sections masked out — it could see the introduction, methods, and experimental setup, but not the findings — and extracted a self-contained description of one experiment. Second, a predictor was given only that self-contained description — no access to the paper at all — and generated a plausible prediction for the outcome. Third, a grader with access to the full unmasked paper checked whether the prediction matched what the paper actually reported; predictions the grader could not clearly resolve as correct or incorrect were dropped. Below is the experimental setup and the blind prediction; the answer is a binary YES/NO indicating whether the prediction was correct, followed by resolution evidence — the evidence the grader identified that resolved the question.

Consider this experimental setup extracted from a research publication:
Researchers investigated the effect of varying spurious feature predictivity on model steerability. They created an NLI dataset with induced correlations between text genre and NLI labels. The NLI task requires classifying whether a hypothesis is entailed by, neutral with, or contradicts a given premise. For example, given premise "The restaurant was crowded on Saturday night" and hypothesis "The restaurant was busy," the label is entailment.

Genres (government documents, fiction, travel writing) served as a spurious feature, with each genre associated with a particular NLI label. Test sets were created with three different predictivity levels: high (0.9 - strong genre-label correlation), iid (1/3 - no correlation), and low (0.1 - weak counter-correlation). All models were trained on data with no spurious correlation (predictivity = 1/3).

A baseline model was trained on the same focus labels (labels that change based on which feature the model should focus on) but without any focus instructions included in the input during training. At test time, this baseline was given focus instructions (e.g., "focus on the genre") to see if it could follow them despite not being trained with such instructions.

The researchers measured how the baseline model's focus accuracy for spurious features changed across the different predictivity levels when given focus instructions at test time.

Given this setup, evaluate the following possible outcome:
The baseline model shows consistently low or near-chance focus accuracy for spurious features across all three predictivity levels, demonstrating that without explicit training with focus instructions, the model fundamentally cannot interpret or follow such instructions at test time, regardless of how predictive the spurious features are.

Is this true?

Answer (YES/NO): NO